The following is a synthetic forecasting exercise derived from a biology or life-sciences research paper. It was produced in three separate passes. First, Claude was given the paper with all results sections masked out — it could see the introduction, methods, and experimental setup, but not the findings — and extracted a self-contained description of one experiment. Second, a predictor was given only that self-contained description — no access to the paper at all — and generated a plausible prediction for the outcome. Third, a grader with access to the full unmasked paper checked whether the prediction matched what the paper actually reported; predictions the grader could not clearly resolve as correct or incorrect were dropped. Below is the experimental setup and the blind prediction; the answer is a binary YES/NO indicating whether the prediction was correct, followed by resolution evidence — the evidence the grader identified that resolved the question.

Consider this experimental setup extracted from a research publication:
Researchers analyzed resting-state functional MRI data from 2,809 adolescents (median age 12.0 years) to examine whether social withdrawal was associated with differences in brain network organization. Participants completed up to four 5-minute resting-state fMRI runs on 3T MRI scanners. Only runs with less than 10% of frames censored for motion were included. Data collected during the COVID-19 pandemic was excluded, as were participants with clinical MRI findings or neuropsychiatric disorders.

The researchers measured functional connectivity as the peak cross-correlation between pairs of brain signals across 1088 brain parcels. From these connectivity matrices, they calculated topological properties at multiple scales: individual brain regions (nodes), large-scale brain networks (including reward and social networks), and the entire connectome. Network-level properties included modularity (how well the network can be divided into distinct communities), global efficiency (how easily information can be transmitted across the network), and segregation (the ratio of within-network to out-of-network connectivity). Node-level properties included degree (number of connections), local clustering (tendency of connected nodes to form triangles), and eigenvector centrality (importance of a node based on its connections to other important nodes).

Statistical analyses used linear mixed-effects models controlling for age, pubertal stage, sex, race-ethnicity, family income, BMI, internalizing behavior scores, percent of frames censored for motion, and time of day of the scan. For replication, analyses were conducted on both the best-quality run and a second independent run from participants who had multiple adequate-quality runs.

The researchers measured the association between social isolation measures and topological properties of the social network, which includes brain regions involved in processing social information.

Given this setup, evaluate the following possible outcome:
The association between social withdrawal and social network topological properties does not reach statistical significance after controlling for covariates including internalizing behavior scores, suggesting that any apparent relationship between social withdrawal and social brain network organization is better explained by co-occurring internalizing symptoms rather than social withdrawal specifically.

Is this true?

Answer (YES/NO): NO